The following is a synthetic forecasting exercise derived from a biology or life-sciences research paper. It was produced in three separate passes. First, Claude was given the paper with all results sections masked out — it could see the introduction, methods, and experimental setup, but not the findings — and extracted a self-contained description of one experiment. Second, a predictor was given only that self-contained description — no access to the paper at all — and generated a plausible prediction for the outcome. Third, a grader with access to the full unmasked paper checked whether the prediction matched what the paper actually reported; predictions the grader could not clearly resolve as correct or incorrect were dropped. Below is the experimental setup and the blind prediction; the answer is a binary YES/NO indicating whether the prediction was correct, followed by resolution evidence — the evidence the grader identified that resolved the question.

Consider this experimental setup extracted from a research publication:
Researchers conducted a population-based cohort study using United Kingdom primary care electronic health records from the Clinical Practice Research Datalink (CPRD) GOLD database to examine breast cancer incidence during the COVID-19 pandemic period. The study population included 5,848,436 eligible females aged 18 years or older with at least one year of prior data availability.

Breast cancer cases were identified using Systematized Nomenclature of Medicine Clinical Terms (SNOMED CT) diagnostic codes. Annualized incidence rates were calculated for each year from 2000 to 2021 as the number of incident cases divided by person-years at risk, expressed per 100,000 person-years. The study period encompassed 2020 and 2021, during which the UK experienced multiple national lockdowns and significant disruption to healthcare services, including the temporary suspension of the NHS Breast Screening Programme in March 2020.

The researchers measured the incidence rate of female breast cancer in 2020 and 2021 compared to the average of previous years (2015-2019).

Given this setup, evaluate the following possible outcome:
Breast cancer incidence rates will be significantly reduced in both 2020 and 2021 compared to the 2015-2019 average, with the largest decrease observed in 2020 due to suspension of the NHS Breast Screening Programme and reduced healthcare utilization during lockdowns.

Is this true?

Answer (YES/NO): NO